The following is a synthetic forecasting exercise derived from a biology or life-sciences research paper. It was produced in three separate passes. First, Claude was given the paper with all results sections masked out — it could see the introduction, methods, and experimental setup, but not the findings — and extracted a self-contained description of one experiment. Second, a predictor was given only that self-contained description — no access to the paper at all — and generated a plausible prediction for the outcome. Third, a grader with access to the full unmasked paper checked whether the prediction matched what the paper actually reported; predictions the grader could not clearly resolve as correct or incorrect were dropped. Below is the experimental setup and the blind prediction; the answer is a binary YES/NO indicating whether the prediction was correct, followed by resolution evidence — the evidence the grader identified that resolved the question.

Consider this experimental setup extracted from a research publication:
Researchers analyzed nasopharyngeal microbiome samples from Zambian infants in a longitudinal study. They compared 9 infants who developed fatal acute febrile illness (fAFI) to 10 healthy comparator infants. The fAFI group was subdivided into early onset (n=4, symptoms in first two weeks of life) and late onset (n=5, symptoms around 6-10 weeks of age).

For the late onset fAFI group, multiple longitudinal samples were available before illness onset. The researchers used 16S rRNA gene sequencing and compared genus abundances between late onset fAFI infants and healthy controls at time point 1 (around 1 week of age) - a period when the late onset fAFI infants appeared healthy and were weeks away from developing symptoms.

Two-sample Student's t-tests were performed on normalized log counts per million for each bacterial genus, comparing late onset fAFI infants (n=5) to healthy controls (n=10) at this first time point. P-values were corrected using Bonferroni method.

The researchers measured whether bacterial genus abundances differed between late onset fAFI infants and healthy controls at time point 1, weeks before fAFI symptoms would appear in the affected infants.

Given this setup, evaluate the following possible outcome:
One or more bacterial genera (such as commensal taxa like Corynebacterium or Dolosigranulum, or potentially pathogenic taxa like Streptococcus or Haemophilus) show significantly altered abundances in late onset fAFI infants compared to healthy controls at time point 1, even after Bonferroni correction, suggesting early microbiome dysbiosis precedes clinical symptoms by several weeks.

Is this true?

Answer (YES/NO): YES